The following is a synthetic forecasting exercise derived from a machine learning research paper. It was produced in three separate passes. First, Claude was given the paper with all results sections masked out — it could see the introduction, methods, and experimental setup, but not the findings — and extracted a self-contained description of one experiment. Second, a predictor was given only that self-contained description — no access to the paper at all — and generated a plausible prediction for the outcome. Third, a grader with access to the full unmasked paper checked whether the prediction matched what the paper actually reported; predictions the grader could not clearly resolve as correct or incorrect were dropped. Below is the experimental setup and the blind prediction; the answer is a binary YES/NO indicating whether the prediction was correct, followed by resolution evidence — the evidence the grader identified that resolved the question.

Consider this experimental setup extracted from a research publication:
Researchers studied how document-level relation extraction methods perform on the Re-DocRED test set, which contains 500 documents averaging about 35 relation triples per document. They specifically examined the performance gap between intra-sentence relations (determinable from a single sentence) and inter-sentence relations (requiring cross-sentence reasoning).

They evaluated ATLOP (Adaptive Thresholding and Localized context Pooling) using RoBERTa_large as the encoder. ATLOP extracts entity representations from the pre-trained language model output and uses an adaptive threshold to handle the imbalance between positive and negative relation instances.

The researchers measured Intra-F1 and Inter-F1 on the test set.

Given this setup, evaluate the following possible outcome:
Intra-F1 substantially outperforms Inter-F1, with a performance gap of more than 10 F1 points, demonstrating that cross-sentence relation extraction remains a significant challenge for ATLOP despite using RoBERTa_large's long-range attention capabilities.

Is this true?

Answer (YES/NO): NO